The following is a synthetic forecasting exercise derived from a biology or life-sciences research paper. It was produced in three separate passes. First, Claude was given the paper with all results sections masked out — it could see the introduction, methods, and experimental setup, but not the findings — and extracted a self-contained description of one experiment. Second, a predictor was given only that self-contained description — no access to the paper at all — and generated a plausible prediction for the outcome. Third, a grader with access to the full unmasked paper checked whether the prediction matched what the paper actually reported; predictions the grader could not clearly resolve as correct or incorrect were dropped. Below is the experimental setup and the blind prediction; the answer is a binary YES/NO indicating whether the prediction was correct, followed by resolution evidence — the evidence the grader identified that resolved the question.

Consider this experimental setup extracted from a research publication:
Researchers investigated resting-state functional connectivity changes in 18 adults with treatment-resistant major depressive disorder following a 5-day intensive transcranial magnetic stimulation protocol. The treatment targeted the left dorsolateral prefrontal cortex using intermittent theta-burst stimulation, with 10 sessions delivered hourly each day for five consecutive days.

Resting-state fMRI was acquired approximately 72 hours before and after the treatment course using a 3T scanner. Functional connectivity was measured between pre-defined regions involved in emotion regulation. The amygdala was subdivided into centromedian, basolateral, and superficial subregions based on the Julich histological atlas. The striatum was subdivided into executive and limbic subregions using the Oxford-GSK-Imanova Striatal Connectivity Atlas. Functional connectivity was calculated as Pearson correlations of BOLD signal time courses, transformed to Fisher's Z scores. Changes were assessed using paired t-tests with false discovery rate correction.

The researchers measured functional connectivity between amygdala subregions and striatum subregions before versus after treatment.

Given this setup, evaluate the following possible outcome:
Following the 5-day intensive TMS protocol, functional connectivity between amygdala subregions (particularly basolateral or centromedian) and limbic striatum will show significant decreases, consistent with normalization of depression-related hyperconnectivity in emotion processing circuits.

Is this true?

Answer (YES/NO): YES